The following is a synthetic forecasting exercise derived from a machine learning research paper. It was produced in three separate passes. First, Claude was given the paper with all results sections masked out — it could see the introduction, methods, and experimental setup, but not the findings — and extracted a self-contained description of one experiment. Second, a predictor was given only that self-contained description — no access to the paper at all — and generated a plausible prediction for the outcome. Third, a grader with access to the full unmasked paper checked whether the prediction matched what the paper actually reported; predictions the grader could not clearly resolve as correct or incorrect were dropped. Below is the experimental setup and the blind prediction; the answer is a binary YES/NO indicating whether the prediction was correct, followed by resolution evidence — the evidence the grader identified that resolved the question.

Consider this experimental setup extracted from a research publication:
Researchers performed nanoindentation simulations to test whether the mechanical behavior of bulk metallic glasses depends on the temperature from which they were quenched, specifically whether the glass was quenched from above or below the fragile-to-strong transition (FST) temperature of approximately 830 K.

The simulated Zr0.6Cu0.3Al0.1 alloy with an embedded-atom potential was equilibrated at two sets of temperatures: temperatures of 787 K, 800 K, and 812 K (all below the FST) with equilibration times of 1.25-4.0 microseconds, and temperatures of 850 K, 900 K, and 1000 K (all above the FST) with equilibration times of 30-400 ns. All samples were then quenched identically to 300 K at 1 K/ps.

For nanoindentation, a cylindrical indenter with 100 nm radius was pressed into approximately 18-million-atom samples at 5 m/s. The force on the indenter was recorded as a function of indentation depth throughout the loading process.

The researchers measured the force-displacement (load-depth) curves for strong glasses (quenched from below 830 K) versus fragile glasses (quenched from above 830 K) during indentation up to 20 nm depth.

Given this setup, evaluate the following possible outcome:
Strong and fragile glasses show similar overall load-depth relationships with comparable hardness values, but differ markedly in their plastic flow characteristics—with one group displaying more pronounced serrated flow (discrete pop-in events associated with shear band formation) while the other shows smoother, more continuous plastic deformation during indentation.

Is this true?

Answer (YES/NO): NO